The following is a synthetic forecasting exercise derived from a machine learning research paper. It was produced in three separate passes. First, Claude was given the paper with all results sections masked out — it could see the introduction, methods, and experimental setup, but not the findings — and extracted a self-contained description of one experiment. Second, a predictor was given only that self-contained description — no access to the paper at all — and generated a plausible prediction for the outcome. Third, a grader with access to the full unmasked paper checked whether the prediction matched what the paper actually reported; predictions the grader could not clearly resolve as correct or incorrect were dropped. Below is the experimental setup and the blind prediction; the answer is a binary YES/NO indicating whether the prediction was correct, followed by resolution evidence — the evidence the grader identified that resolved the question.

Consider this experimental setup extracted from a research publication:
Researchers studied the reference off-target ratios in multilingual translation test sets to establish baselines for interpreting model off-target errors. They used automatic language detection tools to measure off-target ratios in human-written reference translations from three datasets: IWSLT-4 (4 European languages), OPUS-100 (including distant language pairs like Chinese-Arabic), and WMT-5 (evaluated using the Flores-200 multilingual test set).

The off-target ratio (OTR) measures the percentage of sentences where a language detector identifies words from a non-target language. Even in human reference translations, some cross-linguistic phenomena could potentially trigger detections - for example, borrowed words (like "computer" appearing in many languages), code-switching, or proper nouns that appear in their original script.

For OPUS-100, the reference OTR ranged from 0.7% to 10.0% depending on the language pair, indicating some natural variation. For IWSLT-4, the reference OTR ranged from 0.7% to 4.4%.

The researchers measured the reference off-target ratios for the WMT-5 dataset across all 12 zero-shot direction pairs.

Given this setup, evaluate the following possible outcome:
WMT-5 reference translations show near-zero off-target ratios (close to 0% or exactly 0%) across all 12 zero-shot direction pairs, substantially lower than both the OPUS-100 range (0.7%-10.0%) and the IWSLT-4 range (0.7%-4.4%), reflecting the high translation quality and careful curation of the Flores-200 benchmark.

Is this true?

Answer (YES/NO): YES